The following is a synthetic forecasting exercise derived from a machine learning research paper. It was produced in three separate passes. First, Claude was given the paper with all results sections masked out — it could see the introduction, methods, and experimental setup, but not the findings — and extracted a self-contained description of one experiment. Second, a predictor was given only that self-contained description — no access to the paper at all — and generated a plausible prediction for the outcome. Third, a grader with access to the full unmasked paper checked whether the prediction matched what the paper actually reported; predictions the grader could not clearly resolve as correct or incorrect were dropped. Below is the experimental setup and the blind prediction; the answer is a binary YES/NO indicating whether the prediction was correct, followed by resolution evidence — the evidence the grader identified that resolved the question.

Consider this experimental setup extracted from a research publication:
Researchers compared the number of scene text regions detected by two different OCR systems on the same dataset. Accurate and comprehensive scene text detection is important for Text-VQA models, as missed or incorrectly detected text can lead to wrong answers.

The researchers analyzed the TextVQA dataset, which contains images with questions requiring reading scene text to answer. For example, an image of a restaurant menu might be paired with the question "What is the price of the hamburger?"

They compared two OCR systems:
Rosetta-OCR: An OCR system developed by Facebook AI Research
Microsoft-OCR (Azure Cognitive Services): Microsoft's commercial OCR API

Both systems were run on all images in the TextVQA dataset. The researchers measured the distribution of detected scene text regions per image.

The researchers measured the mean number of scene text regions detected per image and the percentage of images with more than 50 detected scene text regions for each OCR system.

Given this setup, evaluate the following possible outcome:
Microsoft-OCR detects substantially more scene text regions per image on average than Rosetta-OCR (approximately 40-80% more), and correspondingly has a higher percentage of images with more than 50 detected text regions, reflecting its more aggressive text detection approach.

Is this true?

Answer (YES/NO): YES